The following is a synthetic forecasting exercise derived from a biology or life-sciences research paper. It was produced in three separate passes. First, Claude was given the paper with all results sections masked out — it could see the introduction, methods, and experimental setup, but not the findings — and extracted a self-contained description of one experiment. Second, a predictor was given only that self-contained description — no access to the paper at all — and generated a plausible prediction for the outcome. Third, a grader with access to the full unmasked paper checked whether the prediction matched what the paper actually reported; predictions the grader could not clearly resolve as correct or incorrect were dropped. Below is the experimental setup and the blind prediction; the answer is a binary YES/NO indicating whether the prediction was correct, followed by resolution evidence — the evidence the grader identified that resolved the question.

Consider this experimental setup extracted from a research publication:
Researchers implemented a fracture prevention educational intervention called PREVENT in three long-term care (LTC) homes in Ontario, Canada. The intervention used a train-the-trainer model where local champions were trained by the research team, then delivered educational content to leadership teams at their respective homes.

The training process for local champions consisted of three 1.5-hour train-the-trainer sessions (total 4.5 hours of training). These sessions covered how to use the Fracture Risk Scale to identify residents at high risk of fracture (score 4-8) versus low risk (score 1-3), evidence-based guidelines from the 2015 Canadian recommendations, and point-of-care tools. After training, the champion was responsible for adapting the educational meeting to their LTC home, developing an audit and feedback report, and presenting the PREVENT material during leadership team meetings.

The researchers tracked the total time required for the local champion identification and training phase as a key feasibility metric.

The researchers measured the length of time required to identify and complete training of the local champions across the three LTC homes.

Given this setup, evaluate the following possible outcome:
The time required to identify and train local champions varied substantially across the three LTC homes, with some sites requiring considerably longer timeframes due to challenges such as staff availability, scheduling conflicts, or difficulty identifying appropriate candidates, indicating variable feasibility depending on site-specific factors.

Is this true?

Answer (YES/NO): NO